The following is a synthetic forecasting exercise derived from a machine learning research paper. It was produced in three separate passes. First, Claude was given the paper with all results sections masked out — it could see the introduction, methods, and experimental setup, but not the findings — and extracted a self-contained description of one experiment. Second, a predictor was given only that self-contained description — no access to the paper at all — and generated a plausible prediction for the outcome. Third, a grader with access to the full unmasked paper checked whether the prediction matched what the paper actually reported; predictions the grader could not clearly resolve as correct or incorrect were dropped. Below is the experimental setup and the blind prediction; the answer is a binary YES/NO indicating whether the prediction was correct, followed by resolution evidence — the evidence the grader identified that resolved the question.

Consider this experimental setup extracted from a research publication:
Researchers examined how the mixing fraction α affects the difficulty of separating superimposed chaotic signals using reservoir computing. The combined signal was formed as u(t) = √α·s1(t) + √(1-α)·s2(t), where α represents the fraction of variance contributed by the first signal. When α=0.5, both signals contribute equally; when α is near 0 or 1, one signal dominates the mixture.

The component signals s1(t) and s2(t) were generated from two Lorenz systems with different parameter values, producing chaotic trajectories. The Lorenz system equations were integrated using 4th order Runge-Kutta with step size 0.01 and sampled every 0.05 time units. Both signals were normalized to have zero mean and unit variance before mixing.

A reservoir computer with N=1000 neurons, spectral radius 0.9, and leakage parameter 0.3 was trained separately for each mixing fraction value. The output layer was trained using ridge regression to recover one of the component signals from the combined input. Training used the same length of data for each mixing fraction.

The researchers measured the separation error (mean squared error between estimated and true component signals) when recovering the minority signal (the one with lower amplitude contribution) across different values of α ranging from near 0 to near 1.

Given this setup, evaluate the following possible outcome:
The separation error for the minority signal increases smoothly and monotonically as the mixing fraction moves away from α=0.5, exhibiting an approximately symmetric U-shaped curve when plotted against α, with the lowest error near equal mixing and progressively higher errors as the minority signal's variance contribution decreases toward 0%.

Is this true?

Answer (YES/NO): NO